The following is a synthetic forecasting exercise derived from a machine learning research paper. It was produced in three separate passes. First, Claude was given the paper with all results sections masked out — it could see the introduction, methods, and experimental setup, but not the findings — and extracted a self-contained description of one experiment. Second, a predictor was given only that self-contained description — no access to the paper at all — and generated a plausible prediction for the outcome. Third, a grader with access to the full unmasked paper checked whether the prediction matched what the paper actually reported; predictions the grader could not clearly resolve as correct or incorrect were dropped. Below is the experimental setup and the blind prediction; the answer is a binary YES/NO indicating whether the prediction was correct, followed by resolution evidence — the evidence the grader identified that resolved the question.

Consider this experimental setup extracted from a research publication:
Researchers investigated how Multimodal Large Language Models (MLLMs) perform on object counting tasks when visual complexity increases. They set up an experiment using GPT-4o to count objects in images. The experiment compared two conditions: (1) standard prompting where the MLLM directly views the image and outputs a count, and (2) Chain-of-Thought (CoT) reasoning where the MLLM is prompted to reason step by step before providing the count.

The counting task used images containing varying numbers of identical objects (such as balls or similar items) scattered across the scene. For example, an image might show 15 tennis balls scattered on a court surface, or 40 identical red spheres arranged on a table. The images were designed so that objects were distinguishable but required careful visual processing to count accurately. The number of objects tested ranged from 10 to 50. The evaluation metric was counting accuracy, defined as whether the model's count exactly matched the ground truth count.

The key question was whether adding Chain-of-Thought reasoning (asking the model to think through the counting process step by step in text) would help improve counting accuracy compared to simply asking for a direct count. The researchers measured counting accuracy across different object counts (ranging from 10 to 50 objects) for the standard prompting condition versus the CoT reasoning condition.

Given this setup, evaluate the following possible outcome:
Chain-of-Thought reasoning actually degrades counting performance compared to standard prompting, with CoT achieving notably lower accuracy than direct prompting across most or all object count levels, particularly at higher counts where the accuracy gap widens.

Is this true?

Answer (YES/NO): NO